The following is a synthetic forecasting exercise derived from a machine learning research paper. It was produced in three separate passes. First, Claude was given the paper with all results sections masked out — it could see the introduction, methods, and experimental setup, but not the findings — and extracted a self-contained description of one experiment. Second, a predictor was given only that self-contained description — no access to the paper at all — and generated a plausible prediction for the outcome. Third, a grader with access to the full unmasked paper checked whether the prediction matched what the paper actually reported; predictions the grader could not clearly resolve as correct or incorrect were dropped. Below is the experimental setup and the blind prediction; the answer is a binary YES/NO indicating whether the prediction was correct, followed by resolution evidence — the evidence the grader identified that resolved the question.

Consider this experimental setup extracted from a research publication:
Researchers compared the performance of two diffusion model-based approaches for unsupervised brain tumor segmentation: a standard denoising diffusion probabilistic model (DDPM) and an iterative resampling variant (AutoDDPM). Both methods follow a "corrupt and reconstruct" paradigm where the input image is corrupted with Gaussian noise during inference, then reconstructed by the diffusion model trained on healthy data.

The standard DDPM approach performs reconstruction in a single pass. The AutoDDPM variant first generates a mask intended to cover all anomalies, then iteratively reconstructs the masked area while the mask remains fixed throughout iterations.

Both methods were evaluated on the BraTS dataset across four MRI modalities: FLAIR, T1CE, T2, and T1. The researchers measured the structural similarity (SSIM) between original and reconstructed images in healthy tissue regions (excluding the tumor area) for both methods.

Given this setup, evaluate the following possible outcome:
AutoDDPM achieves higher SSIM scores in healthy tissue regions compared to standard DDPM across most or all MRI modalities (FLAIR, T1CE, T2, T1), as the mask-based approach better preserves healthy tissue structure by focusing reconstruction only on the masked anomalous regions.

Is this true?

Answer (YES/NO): NO